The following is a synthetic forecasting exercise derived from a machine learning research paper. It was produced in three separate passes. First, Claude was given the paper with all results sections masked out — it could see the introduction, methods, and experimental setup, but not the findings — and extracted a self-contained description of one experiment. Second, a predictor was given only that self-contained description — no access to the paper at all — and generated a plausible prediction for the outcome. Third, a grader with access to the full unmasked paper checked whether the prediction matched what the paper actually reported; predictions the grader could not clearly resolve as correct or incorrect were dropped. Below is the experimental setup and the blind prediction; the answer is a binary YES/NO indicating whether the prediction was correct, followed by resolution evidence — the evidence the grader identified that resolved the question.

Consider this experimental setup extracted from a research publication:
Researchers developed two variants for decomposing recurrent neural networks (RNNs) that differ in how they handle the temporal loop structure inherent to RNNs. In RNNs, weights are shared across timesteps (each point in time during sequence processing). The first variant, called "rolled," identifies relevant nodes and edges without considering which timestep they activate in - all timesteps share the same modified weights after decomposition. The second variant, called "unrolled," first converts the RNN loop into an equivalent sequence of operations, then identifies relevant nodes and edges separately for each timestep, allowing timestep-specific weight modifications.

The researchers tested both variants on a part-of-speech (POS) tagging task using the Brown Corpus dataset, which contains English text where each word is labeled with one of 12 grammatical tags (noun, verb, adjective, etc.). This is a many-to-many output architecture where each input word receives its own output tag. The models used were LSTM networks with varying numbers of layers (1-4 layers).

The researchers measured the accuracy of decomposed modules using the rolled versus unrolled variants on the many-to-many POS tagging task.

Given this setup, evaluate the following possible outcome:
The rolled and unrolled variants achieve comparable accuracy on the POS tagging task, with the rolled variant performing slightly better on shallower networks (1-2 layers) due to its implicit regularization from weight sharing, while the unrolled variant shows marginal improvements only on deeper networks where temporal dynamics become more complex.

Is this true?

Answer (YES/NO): NO